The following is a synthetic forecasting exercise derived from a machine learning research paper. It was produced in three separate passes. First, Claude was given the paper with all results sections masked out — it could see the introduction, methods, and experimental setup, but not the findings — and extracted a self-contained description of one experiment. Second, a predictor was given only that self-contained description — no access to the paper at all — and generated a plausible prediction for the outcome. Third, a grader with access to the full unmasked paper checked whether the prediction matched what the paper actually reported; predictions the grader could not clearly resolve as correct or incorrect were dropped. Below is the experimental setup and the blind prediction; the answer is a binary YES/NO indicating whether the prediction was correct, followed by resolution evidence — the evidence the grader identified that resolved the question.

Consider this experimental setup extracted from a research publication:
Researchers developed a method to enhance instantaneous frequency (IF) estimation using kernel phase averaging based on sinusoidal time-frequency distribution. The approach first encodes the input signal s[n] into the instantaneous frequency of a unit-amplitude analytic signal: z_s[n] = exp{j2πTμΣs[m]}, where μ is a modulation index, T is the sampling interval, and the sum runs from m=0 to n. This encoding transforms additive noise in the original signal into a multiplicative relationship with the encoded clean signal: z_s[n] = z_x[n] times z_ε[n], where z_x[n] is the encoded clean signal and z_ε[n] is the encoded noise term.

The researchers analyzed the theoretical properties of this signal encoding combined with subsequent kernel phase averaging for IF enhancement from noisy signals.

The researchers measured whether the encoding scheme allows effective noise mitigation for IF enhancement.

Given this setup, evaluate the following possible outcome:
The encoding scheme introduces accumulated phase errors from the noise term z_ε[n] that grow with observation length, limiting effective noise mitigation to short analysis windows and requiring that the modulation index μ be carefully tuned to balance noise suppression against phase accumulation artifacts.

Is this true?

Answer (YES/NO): NO